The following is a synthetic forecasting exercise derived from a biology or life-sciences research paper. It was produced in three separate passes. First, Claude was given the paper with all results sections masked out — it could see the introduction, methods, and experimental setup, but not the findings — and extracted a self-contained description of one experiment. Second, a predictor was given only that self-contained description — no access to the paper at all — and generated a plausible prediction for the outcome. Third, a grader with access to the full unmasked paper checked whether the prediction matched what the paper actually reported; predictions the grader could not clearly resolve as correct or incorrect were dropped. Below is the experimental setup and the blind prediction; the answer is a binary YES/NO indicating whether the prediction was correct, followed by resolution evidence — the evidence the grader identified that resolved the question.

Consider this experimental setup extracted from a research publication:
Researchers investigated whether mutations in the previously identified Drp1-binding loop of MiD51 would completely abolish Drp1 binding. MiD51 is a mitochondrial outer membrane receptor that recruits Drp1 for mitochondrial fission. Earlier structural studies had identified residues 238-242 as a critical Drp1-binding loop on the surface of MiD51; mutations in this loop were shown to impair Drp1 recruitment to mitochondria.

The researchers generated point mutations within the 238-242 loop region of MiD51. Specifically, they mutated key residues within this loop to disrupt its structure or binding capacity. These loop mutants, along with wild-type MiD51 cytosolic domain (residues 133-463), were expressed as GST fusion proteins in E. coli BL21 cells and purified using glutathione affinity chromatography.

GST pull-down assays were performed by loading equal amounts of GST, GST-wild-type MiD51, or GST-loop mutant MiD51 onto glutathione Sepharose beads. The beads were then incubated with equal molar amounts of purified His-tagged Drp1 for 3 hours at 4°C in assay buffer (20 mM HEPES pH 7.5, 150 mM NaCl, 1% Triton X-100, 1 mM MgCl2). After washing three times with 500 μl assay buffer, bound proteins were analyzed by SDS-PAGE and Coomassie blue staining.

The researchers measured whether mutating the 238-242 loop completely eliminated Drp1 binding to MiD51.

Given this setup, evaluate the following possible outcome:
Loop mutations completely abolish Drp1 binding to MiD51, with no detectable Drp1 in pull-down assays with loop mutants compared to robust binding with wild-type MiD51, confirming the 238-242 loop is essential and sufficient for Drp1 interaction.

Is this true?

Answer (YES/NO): NO